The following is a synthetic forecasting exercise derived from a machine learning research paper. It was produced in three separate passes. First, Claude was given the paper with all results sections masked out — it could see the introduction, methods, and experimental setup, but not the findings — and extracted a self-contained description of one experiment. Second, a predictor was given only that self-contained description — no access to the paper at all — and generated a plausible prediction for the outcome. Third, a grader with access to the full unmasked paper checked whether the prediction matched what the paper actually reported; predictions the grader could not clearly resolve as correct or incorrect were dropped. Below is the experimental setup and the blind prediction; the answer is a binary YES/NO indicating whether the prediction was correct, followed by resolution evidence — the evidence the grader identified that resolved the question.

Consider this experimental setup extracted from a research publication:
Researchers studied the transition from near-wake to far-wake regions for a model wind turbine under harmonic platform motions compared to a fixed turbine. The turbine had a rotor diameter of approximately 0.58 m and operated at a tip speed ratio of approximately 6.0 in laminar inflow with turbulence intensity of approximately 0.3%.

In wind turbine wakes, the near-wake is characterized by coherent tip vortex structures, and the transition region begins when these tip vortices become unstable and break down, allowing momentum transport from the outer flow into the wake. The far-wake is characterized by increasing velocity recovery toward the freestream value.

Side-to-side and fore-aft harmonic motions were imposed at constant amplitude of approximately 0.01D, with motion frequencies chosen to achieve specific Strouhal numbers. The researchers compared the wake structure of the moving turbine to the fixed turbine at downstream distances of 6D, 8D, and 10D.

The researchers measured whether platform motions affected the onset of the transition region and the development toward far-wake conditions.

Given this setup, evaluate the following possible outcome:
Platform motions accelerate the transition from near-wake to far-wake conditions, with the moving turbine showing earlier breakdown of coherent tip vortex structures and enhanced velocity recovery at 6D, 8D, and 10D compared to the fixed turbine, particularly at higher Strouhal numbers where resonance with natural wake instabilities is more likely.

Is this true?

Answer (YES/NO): NO